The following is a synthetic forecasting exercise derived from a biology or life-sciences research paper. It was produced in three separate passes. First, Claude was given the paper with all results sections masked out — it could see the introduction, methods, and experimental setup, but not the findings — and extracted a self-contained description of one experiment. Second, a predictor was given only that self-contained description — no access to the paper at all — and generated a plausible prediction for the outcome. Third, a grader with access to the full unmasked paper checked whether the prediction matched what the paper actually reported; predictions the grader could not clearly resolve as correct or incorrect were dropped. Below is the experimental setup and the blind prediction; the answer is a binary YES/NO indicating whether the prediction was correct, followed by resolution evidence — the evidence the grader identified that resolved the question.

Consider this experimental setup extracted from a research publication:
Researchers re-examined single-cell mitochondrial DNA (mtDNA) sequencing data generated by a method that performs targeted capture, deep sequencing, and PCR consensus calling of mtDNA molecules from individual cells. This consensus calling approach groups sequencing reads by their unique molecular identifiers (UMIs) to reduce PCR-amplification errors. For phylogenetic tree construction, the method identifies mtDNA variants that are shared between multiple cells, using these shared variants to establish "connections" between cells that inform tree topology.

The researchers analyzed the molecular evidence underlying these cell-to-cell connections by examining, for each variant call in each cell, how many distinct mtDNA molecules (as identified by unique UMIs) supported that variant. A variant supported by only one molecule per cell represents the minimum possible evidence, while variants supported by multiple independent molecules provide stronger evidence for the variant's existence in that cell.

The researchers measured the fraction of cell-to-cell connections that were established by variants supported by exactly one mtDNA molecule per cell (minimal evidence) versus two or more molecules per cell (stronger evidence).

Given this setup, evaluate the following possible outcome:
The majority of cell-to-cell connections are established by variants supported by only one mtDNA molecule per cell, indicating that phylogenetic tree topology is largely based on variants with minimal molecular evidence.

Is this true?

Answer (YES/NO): YES